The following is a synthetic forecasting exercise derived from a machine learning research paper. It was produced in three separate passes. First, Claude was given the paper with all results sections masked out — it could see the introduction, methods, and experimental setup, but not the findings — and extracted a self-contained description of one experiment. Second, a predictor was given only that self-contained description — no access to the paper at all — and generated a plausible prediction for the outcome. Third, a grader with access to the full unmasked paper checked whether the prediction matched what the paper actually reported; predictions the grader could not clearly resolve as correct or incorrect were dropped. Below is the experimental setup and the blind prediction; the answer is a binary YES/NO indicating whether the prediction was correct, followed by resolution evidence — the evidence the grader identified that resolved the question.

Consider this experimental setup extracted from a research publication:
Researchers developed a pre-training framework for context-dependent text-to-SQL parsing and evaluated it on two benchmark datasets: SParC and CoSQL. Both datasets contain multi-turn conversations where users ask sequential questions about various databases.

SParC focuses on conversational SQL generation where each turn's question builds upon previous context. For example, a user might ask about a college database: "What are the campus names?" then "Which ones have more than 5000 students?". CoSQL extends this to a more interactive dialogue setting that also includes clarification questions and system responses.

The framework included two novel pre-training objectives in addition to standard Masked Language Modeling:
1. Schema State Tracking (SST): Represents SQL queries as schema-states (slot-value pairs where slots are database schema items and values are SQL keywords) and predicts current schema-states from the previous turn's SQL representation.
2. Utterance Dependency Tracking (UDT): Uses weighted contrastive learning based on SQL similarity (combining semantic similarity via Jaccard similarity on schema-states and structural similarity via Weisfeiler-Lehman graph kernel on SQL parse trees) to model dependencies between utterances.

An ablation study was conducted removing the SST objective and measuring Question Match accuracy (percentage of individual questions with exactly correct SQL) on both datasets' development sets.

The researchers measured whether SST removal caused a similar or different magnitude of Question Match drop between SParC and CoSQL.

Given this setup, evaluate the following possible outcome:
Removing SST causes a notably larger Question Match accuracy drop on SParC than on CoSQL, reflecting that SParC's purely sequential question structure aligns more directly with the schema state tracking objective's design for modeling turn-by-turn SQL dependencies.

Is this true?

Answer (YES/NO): NO